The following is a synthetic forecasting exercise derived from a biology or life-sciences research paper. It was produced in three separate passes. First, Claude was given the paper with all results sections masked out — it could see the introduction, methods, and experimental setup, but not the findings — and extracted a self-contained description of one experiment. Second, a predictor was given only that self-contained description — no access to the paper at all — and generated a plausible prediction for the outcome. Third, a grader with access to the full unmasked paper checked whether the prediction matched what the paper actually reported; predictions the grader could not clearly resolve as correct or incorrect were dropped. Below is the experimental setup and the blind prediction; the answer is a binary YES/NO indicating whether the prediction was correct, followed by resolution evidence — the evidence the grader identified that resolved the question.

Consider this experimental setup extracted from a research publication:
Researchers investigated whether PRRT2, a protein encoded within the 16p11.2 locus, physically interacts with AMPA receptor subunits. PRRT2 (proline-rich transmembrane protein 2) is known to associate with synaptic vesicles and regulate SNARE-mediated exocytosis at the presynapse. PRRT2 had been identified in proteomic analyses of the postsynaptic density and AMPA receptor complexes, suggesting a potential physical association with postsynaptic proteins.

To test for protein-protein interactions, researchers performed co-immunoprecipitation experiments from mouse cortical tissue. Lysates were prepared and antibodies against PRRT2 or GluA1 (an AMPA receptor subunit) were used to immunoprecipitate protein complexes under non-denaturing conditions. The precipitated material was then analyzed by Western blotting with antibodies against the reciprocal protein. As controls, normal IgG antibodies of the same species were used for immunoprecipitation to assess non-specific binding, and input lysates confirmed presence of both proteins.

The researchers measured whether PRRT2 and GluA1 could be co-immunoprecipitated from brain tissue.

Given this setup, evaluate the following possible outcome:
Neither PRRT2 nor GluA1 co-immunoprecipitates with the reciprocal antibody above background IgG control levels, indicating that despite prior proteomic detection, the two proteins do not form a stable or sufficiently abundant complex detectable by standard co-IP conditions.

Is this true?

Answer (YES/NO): NO